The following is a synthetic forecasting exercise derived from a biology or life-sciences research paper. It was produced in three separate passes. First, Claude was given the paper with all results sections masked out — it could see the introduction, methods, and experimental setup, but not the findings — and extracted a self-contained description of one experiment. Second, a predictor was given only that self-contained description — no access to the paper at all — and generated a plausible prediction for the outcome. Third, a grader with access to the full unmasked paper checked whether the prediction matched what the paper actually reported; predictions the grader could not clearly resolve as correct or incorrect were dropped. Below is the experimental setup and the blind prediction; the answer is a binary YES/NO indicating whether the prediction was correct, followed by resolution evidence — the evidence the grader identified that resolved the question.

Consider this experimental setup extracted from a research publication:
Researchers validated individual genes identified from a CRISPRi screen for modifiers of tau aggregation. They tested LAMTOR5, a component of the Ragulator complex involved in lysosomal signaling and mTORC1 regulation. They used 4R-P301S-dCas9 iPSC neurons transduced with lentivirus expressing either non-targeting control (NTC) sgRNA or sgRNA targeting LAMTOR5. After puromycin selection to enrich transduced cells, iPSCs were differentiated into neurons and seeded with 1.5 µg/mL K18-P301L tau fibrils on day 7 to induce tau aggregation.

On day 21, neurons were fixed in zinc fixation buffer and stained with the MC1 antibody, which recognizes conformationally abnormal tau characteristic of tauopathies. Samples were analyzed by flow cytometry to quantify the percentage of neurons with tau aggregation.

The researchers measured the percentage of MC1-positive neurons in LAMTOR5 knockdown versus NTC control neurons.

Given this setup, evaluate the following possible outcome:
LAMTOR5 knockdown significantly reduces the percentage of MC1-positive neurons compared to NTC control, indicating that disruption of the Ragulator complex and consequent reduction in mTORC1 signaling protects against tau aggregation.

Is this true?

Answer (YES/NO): NO